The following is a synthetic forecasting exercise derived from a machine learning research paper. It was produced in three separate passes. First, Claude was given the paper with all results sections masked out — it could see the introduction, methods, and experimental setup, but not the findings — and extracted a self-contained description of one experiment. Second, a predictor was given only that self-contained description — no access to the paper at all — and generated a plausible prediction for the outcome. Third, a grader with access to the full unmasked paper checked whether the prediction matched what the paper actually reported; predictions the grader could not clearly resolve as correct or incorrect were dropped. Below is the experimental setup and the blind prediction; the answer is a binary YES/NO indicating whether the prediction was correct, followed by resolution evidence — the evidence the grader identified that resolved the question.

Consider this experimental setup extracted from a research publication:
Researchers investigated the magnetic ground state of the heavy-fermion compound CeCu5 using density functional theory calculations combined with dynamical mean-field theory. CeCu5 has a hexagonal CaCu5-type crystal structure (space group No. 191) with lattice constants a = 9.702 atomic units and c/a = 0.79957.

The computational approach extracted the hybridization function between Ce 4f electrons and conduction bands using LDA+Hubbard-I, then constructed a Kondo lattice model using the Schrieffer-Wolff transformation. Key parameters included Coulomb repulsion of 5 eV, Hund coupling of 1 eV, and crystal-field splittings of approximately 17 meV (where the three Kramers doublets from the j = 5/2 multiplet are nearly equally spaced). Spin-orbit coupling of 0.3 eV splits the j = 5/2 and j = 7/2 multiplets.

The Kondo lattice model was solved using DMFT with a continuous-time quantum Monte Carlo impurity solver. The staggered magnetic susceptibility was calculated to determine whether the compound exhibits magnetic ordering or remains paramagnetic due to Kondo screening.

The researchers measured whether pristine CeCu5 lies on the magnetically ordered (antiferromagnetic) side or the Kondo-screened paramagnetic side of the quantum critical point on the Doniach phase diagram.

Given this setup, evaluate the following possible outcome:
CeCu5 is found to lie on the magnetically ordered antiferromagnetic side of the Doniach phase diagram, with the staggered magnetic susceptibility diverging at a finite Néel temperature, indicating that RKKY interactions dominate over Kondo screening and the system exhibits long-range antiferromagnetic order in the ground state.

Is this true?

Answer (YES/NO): YES